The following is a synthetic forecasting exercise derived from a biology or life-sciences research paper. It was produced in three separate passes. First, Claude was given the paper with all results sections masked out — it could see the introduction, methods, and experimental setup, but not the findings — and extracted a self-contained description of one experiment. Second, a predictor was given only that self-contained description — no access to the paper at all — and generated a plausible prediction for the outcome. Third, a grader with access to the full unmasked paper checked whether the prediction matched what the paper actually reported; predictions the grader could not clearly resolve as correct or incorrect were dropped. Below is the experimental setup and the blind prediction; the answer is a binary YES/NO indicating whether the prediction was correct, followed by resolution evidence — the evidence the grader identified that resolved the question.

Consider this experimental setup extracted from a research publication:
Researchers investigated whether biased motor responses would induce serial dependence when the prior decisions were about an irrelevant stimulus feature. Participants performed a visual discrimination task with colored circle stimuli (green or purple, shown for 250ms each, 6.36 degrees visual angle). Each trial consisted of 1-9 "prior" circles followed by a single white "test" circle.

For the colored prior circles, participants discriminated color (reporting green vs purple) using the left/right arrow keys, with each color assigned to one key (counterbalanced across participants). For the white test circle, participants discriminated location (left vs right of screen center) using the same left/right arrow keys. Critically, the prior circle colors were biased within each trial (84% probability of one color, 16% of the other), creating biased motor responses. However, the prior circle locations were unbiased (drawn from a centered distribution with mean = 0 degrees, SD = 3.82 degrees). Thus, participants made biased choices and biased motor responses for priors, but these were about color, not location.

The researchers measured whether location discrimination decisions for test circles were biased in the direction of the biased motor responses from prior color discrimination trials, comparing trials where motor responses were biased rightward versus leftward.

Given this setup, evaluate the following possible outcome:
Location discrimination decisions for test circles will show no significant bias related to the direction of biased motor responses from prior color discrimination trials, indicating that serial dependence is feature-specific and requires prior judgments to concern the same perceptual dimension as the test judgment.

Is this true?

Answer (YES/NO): YES